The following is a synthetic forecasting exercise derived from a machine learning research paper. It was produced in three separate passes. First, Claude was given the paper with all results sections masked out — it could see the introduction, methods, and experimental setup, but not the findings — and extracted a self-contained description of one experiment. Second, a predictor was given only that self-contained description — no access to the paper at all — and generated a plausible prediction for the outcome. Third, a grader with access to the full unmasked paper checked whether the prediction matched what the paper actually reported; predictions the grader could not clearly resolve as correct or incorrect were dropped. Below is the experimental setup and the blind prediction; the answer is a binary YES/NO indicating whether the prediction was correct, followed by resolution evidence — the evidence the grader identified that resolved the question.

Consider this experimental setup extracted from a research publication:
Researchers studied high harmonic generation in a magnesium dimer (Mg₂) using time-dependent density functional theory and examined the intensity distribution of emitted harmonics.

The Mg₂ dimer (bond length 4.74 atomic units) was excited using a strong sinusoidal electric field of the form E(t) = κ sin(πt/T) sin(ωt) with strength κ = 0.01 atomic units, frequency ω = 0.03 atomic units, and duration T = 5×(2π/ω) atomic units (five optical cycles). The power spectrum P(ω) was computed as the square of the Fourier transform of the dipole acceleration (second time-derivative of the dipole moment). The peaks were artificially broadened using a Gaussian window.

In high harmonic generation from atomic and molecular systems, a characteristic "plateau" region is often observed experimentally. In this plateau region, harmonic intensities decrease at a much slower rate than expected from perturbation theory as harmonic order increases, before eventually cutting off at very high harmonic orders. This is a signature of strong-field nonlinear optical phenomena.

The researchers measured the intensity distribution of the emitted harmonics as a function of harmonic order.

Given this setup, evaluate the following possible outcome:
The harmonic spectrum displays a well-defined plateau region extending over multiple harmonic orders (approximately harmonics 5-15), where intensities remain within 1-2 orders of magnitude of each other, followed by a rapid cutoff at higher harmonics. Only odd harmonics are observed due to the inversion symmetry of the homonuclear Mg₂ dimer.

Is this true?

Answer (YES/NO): NO